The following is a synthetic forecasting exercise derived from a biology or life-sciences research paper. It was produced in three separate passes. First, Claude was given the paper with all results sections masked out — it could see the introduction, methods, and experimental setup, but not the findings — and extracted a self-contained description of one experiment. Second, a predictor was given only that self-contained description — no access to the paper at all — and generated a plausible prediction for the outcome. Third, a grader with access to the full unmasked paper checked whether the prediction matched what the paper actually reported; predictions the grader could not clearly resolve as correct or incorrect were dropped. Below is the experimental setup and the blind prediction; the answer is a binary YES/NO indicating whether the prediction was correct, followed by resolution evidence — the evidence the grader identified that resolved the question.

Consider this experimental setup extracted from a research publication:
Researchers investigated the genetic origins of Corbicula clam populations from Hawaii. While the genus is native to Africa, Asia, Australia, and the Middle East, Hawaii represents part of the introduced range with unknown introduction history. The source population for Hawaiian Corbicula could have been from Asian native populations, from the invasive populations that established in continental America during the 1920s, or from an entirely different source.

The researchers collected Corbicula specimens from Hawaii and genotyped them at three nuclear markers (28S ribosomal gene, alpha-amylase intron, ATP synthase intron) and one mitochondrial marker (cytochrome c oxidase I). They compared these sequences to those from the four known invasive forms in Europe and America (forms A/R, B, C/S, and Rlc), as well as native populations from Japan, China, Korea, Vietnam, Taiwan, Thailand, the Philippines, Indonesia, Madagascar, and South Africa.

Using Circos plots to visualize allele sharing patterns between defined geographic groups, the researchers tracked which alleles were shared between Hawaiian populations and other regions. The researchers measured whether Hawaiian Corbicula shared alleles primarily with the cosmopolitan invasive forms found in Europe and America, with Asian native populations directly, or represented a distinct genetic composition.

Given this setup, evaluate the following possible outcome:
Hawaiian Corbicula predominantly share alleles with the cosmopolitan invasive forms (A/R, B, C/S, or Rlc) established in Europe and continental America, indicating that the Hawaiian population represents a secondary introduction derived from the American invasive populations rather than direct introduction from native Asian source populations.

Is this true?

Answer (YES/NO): NO